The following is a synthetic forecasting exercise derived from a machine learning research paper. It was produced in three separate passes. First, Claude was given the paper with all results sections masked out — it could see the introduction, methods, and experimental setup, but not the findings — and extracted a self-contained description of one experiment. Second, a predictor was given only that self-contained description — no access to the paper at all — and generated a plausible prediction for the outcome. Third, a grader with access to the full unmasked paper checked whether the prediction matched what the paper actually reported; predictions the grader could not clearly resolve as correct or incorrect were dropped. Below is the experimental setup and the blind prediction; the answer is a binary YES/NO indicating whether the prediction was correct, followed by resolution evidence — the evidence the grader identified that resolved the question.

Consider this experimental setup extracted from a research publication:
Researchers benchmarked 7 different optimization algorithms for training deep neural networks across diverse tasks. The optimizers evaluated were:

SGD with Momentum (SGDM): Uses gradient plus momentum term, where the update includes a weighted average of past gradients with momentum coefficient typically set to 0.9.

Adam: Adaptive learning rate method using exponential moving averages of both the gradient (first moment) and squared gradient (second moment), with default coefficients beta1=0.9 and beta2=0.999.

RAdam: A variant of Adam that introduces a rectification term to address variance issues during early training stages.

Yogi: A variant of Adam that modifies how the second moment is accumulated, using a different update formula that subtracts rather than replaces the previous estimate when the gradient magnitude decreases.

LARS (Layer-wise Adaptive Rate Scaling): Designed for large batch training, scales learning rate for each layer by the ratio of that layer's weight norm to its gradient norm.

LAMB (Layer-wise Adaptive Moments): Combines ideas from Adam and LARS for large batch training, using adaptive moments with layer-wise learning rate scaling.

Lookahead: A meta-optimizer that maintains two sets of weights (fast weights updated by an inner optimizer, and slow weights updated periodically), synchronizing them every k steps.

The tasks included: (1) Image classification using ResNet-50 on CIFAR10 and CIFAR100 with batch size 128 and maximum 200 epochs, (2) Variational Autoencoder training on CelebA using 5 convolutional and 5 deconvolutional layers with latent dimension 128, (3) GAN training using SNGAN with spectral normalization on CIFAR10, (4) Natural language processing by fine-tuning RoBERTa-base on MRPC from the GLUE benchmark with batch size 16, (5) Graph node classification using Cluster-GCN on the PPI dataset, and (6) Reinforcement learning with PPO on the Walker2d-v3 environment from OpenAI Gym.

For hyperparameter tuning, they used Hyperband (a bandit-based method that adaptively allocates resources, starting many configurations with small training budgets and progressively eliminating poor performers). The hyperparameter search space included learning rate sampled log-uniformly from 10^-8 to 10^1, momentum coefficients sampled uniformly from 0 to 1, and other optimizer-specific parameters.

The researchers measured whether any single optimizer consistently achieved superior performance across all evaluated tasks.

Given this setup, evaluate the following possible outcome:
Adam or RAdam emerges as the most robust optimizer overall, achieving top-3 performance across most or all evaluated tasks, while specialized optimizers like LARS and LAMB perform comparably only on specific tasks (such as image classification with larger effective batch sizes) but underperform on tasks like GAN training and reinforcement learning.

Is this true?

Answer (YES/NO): NO